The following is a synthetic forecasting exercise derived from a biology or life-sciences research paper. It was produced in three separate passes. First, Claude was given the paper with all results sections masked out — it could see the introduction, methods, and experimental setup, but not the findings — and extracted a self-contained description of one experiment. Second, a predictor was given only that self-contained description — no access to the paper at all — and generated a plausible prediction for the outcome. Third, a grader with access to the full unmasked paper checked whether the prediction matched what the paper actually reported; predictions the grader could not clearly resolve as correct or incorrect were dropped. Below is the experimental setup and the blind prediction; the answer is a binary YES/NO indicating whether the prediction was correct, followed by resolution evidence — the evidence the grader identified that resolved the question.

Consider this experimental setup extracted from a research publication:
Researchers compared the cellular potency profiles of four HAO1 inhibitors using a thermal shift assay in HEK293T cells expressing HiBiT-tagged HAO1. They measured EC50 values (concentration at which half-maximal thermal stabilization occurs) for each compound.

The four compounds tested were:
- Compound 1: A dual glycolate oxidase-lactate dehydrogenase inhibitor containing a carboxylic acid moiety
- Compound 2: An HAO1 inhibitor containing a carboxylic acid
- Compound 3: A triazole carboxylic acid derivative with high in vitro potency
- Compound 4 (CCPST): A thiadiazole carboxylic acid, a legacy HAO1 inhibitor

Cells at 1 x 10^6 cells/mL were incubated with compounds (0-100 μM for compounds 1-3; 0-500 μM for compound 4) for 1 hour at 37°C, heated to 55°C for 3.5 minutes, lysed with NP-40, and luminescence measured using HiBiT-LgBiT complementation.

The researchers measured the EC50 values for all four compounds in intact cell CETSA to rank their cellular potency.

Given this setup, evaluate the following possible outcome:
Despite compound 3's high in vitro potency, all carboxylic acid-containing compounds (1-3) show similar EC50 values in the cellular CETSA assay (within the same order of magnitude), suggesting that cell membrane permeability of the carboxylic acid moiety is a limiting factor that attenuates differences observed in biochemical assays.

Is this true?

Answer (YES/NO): NO